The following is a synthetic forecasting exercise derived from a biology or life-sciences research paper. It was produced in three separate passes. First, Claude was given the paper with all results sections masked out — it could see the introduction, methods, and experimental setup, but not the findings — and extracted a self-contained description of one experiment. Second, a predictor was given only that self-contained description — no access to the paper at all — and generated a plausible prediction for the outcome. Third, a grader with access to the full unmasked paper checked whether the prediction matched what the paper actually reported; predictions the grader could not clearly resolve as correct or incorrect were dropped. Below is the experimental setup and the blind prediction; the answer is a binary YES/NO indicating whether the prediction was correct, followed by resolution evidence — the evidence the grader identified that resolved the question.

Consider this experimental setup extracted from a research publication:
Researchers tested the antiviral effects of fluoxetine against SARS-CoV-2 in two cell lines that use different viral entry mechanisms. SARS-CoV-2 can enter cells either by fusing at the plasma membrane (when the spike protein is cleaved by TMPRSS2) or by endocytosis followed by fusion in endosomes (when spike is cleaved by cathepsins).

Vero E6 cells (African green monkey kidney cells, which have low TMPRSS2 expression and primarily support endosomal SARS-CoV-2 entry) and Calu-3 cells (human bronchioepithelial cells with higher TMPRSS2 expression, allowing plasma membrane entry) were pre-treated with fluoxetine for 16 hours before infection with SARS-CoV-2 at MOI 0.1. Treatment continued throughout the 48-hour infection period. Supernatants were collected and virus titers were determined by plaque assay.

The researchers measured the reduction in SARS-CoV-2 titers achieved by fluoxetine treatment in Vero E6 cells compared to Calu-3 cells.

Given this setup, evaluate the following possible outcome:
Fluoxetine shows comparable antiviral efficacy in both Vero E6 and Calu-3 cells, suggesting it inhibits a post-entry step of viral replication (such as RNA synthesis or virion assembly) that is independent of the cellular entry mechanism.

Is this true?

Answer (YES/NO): NO